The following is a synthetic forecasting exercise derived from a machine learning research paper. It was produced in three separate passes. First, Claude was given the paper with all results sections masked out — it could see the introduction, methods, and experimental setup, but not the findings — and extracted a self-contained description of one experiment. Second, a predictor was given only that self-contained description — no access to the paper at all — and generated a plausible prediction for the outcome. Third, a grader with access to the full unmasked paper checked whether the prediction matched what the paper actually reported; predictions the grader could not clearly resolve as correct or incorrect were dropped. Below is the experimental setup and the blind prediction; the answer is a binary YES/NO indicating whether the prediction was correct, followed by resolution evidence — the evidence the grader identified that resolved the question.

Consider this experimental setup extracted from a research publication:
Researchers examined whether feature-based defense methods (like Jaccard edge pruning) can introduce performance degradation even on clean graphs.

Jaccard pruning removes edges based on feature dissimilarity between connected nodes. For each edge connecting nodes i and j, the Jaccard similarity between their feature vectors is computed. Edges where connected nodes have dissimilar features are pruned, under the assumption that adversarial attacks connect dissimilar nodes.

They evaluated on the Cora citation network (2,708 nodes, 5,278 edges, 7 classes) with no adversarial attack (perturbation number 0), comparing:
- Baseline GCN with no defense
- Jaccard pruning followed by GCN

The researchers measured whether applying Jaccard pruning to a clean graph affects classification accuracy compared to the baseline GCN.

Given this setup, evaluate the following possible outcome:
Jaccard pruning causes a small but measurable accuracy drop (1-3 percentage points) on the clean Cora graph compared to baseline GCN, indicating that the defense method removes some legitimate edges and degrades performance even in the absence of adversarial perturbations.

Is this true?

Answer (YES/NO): YES